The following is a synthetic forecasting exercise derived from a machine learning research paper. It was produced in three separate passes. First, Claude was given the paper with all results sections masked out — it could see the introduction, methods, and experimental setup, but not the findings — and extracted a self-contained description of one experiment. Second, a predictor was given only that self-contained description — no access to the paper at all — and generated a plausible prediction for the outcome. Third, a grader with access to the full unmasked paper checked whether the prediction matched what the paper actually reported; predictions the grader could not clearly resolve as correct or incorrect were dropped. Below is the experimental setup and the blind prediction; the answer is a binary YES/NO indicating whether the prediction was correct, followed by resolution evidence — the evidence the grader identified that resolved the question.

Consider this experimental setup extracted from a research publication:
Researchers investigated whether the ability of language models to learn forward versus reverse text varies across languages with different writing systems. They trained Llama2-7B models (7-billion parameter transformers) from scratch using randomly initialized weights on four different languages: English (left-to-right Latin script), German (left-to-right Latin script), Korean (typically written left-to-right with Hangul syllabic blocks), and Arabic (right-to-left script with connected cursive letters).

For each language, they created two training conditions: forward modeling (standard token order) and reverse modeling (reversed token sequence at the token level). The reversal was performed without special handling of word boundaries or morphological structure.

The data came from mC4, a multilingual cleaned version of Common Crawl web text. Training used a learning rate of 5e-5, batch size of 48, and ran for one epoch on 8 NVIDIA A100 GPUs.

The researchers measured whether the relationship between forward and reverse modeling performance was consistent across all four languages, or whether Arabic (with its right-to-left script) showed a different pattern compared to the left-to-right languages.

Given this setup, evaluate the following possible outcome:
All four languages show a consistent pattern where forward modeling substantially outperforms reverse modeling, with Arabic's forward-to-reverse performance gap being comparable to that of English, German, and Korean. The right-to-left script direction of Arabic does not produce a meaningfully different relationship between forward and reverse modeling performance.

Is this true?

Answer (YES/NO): NO